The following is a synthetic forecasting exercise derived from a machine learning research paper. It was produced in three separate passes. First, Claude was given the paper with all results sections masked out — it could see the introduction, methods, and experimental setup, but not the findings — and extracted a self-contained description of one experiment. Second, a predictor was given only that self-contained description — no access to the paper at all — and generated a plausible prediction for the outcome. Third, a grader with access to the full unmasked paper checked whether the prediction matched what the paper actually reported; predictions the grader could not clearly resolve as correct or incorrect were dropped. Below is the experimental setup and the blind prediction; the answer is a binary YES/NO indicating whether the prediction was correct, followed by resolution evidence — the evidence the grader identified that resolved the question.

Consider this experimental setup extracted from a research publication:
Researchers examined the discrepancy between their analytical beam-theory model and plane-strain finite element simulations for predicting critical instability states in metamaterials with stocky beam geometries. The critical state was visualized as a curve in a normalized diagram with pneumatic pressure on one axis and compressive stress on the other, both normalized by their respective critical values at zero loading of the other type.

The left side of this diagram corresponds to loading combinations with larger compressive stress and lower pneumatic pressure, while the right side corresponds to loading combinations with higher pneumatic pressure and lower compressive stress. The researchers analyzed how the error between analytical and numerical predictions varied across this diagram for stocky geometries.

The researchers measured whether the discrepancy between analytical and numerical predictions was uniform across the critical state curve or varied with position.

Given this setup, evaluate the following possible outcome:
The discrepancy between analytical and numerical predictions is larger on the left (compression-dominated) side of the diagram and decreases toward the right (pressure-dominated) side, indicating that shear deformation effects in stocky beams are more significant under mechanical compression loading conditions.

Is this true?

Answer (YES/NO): YES